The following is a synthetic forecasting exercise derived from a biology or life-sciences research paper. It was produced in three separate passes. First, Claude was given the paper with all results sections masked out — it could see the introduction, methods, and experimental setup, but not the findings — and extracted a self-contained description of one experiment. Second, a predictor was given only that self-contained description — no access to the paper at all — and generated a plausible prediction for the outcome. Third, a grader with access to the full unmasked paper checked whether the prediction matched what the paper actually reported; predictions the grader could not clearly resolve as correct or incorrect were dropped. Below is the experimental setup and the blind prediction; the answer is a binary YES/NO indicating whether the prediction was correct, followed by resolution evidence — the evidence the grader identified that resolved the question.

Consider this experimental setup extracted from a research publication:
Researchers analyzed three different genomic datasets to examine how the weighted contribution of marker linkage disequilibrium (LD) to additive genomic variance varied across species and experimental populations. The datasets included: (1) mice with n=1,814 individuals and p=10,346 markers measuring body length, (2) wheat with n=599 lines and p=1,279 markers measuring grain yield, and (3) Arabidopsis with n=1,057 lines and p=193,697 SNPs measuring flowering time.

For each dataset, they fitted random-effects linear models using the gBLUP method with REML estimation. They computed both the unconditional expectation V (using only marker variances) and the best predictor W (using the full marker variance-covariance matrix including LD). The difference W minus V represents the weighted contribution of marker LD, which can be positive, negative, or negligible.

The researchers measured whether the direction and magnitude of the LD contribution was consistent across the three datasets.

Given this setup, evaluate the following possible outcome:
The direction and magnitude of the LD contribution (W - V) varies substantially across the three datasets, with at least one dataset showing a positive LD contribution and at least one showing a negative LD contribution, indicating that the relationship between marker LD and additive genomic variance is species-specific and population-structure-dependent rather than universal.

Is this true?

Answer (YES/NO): YES